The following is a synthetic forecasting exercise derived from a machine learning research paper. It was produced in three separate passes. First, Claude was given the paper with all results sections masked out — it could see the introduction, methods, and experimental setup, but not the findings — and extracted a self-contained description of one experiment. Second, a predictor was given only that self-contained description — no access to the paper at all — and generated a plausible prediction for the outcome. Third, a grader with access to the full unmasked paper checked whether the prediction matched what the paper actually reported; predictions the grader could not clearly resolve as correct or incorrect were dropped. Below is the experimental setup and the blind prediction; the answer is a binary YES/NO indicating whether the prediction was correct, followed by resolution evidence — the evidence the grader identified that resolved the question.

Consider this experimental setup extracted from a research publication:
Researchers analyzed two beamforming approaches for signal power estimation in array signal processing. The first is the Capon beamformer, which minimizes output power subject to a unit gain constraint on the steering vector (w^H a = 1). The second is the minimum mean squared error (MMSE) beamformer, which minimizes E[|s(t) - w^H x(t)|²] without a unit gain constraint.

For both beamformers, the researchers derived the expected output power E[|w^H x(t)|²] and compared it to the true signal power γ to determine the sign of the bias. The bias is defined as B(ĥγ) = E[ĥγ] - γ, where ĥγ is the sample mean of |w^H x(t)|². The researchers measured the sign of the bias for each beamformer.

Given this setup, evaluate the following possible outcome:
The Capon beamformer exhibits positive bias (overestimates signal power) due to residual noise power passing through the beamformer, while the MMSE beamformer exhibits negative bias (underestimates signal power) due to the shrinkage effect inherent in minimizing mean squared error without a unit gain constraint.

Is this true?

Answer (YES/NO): YES